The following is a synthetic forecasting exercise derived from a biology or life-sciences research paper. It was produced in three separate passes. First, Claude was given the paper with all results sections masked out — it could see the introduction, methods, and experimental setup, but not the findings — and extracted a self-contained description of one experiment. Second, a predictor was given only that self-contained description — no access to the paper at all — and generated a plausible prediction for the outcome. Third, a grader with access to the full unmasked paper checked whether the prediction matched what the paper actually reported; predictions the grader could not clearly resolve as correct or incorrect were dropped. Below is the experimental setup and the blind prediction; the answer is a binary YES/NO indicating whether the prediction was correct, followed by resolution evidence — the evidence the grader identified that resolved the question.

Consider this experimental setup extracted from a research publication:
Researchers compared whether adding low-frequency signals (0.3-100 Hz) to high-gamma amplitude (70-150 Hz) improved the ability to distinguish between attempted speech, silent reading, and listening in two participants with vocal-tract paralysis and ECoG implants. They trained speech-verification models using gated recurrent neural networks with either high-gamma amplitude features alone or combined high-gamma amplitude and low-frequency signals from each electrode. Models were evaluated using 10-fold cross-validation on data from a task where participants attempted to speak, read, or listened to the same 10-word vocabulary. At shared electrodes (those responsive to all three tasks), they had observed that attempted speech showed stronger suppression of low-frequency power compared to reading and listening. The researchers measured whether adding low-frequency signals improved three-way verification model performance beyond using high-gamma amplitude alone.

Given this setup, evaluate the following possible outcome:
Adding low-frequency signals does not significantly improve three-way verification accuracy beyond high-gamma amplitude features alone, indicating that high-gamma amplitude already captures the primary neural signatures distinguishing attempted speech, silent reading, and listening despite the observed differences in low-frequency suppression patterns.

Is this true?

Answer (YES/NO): NO